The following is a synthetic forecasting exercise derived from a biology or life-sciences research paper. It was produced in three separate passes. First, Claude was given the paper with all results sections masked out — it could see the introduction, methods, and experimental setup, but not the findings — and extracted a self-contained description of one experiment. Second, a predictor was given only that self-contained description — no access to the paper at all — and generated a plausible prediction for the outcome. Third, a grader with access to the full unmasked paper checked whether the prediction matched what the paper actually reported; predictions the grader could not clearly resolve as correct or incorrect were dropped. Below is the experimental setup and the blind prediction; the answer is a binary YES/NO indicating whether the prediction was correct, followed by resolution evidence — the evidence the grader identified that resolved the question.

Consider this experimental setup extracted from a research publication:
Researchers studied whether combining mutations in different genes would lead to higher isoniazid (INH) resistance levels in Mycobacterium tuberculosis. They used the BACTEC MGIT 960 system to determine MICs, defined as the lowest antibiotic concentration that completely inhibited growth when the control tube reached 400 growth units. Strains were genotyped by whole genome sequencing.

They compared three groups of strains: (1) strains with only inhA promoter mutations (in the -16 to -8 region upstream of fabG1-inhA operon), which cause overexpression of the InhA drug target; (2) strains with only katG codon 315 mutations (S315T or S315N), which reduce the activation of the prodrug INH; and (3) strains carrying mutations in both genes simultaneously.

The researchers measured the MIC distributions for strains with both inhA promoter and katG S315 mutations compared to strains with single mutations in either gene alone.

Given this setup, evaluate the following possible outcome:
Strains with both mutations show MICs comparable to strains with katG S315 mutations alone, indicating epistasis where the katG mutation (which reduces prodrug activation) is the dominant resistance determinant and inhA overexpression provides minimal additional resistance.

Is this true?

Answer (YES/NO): NO